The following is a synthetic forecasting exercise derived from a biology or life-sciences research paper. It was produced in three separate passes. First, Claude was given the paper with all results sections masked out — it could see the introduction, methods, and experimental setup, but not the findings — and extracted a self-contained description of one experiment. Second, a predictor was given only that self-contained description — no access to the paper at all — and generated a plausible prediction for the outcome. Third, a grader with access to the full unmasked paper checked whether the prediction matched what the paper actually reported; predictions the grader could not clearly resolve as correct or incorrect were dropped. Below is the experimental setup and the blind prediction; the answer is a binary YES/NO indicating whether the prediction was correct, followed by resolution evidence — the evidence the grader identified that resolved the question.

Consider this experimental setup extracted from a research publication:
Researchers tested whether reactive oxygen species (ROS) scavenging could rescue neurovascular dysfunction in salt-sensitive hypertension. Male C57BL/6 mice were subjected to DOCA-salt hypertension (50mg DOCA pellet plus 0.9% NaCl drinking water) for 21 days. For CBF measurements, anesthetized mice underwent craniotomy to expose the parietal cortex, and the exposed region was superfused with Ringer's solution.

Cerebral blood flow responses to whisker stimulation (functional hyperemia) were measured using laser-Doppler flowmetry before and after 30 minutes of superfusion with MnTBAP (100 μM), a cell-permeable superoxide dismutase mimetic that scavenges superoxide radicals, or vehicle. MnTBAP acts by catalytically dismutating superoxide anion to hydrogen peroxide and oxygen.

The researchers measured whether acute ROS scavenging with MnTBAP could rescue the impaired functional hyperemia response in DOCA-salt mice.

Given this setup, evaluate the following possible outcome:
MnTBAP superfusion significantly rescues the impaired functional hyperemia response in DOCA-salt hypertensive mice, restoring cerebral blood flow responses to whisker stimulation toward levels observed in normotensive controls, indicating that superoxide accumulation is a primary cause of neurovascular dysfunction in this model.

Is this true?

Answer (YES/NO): YES